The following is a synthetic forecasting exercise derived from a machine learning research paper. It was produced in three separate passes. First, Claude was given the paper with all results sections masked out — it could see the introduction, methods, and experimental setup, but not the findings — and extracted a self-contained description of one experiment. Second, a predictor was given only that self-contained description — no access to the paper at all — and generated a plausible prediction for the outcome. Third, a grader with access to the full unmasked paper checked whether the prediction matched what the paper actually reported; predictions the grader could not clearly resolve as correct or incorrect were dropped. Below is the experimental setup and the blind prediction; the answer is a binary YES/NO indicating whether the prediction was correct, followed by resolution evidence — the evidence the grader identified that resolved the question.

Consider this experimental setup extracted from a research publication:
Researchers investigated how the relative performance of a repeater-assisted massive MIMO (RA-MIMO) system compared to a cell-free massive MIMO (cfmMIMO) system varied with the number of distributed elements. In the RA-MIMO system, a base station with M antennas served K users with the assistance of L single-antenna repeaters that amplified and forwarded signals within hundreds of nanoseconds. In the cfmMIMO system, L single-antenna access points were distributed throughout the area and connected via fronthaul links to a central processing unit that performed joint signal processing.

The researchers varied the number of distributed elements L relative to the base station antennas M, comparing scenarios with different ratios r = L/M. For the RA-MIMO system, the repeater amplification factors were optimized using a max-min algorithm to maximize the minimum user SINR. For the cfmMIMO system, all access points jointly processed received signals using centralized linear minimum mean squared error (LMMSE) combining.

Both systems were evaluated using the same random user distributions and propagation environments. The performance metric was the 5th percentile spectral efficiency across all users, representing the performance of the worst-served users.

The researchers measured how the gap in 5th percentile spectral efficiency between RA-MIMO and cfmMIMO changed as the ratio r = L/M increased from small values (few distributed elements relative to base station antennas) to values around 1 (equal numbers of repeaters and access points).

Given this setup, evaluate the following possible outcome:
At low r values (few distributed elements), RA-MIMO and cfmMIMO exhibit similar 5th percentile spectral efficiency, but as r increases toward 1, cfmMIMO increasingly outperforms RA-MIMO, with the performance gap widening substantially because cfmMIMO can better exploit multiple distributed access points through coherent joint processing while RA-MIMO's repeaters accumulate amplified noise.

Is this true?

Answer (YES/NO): NO